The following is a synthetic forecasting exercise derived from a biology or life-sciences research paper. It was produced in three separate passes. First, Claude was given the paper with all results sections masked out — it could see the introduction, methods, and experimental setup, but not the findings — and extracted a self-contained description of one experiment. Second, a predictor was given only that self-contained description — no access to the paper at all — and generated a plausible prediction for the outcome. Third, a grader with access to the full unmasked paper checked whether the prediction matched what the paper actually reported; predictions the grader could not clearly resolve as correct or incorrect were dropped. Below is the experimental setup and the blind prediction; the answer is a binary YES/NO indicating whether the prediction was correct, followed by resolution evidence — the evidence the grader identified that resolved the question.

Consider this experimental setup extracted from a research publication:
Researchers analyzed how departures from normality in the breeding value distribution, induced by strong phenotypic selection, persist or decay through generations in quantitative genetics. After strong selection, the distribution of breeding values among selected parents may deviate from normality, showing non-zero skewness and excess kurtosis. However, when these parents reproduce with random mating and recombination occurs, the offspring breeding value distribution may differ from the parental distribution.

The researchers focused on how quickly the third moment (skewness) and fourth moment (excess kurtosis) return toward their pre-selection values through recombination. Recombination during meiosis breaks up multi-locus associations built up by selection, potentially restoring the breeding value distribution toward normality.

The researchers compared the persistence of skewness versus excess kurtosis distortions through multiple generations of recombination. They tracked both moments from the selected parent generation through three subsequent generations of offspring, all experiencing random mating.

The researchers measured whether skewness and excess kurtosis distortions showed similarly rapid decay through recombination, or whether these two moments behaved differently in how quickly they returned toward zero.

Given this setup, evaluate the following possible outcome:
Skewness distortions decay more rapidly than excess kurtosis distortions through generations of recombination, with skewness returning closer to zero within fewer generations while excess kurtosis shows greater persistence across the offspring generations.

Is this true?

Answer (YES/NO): NO